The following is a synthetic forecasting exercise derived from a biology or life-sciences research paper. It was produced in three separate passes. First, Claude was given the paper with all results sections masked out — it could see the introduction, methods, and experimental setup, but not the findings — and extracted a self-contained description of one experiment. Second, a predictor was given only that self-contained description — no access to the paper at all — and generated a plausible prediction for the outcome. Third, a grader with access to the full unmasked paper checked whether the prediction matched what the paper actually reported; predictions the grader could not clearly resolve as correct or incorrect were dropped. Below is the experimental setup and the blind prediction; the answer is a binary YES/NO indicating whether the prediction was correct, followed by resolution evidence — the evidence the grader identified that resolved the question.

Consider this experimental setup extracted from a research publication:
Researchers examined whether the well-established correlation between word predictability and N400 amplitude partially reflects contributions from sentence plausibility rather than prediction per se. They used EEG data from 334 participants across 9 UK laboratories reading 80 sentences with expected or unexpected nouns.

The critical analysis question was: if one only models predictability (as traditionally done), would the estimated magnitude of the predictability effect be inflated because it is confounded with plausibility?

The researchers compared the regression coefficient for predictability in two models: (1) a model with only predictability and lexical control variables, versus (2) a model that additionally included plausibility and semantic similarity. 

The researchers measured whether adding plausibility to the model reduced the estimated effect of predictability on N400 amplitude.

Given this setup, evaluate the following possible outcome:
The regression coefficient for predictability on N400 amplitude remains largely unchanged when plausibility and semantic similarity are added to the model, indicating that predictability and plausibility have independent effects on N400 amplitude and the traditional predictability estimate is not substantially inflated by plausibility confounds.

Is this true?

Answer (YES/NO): NO